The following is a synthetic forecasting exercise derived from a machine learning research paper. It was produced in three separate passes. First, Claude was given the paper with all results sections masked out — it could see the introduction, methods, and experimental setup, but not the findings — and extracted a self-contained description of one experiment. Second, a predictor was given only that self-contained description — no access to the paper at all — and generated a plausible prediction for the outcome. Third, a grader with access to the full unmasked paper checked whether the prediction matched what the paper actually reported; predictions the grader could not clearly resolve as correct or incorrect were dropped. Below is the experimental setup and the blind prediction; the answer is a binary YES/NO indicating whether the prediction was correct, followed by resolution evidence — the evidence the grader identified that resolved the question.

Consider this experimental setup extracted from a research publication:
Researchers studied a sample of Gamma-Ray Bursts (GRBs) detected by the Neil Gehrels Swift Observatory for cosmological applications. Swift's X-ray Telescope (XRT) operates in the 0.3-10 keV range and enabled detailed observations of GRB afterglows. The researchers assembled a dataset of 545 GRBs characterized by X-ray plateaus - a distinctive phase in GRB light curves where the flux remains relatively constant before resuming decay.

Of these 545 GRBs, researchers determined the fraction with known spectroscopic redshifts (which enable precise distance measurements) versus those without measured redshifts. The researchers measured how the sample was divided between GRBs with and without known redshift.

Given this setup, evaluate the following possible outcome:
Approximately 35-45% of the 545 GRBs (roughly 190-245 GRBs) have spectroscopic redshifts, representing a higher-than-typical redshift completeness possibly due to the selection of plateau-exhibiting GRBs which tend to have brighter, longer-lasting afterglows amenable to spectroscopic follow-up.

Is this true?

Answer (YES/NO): YES